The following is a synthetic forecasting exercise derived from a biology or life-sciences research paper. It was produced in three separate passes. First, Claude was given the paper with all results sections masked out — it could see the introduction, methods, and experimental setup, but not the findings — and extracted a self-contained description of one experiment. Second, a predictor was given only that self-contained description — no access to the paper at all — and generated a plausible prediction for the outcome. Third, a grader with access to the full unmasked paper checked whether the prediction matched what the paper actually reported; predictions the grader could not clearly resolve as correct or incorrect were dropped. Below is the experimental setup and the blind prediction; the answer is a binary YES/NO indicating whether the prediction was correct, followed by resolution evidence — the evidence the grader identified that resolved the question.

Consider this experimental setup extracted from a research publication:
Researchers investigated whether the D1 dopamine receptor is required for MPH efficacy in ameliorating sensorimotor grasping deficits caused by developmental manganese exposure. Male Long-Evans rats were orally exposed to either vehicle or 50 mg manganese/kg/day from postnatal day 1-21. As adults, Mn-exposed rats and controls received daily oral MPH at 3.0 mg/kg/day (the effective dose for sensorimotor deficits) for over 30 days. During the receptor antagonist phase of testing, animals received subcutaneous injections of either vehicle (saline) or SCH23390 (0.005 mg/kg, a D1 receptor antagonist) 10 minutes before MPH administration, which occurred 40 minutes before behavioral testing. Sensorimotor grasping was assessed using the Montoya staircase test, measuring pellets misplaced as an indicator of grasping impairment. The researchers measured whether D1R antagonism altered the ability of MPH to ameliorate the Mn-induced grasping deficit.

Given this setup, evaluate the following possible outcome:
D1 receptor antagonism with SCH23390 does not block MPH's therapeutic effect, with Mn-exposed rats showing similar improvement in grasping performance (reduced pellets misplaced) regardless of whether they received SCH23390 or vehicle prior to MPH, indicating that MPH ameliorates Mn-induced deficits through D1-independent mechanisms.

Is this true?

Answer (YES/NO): NO